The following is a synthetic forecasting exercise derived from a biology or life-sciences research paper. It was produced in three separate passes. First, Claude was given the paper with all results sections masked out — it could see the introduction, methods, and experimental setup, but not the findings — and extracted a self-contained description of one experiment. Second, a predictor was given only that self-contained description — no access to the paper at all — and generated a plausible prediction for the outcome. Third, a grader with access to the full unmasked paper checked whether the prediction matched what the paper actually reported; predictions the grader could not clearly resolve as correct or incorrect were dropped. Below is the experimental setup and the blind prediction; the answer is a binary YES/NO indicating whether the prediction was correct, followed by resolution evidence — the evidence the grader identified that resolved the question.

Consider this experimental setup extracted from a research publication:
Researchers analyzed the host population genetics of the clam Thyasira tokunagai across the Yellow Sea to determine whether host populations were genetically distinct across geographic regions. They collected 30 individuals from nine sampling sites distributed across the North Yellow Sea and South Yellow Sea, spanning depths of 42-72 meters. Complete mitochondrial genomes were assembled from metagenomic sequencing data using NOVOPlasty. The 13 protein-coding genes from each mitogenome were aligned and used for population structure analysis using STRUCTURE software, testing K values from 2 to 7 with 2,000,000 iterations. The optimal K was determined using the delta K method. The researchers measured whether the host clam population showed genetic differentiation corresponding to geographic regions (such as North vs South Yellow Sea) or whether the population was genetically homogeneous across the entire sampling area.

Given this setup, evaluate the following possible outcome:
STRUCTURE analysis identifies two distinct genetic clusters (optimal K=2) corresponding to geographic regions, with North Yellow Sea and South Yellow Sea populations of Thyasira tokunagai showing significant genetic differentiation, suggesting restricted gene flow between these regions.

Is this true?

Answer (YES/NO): NO